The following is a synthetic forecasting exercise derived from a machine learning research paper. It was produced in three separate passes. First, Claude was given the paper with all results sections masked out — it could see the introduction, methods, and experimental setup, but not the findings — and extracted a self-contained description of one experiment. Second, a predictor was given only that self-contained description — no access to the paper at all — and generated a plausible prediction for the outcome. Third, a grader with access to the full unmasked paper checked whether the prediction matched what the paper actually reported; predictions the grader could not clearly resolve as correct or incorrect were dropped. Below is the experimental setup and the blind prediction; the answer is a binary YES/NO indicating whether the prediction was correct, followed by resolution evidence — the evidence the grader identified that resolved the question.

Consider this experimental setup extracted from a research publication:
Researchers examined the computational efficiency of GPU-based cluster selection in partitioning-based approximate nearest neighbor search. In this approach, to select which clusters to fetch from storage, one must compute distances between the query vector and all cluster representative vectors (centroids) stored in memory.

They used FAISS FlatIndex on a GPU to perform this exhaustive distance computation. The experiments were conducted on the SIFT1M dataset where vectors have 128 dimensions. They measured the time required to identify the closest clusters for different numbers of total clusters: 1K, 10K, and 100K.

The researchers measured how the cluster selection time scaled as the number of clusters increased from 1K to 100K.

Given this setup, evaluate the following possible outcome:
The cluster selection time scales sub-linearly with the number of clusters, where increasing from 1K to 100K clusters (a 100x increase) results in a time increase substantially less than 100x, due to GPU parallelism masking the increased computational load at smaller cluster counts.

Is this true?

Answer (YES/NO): YES